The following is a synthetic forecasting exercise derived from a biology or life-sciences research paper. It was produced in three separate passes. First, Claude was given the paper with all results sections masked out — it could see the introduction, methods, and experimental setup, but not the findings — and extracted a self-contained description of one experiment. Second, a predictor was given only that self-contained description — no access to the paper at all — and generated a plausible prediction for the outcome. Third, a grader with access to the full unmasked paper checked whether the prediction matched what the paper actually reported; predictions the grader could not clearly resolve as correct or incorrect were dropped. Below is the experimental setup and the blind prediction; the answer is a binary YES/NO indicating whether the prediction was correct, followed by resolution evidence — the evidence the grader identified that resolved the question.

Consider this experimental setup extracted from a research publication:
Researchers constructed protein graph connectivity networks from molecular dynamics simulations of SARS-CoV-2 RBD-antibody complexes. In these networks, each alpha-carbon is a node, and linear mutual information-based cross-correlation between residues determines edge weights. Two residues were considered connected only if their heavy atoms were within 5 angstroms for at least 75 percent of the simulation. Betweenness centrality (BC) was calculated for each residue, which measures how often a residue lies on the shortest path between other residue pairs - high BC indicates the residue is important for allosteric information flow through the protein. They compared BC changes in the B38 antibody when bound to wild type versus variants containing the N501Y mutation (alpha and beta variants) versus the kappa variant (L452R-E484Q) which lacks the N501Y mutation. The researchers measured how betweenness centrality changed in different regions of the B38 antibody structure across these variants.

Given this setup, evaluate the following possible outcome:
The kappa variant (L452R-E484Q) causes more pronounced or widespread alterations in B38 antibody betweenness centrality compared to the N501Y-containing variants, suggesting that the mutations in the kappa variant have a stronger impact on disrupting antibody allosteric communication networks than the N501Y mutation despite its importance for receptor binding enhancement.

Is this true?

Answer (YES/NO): NO